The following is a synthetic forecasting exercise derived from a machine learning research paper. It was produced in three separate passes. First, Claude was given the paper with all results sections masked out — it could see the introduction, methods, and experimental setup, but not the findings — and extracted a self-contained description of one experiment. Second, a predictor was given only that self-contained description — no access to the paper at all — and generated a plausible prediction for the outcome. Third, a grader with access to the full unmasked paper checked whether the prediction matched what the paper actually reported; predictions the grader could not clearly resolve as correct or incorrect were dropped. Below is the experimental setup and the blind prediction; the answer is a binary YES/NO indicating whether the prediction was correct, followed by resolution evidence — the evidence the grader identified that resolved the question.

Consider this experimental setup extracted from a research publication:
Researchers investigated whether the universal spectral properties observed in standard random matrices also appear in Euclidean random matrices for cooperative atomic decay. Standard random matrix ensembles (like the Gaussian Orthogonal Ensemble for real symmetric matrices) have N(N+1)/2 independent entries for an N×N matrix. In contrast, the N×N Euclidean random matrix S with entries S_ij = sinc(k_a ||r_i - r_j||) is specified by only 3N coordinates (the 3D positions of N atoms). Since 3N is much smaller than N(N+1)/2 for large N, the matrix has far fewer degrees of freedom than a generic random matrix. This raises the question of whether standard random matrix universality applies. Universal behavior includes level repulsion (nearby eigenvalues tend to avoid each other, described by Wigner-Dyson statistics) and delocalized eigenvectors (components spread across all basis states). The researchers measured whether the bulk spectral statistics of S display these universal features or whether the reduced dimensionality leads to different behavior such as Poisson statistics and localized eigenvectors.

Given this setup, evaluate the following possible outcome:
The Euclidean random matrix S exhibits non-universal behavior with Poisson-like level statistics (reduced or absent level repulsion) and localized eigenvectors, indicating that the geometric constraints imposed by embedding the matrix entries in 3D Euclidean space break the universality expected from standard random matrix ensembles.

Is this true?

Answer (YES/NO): NO